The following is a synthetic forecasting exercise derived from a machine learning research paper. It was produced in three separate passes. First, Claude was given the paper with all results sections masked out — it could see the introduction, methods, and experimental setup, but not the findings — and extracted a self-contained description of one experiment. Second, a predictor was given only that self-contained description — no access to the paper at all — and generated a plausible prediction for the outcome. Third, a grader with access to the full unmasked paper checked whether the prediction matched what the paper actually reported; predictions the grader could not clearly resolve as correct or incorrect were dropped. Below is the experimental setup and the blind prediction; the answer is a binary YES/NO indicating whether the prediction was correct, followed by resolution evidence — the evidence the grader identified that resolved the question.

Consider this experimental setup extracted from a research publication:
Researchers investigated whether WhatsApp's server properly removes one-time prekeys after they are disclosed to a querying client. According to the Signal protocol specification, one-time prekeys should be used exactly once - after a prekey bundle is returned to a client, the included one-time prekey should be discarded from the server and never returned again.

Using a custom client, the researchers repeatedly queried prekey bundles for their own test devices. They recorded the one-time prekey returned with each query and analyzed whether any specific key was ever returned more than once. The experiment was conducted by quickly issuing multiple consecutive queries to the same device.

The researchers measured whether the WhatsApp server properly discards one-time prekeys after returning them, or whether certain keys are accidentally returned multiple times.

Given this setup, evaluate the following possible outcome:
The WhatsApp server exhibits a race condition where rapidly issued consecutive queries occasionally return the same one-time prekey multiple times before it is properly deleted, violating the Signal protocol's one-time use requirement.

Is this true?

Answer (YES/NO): YES